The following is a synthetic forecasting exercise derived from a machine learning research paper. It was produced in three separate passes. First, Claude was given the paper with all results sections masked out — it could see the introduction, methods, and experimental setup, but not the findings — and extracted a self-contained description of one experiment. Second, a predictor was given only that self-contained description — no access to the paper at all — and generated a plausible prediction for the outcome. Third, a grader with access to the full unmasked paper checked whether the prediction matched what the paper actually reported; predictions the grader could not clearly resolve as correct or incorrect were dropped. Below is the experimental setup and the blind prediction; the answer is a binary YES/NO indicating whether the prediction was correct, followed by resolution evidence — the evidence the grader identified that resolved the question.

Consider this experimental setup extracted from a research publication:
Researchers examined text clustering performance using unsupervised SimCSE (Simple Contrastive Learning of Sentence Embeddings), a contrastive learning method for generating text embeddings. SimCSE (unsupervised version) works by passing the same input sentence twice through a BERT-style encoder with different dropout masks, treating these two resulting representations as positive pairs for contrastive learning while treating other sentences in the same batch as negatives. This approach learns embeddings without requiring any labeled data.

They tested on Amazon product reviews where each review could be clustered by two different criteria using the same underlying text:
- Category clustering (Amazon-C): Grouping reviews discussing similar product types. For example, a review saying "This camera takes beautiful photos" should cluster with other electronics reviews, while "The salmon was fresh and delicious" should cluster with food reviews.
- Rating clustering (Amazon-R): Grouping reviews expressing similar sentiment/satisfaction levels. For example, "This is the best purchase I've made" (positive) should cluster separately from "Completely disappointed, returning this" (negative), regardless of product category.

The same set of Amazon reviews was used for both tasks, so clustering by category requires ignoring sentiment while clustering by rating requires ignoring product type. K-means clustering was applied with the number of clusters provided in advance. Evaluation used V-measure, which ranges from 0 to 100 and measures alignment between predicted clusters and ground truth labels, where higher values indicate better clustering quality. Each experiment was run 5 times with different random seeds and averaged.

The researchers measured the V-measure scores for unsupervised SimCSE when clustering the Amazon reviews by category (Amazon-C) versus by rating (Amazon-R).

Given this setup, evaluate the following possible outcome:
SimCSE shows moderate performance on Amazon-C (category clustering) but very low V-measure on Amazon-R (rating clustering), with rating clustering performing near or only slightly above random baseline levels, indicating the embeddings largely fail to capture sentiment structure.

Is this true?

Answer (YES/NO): NO